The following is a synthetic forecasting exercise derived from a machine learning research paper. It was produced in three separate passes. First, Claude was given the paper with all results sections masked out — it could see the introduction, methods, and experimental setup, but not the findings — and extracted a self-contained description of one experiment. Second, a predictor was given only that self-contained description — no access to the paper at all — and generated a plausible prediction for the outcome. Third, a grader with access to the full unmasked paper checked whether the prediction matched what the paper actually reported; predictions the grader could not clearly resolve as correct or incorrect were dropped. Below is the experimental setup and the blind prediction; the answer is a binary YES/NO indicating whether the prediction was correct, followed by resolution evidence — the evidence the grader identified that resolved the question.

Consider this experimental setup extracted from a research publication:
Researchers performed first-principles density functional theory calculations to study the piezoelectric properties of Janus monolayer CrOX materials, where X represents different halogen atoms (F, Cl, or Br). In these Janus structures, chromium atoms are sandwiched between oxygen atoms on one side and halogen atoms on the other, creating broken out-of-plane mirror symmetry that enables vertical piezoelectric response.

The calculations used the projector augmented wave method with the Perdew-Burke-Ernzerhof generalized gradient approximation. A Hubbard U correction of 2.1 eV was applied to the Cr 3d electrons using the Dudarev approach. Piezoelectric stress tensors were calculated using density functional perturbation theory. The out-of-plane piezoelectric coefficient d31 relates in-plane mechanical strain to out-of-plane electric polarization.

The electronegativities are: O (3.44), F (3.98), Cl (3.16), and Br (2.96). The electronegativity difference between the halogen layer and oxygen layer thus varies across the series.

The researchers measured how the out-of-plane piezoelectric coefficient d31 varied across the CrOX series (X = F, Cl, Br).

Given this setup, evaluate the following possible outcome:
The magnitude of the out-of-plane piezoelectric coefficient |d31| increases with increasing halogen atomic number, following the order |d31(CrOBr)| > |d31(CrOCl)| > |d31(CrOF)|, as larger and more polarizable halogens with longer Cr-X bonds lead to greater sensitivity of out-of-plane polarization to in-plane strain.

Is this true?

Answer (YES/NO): NO